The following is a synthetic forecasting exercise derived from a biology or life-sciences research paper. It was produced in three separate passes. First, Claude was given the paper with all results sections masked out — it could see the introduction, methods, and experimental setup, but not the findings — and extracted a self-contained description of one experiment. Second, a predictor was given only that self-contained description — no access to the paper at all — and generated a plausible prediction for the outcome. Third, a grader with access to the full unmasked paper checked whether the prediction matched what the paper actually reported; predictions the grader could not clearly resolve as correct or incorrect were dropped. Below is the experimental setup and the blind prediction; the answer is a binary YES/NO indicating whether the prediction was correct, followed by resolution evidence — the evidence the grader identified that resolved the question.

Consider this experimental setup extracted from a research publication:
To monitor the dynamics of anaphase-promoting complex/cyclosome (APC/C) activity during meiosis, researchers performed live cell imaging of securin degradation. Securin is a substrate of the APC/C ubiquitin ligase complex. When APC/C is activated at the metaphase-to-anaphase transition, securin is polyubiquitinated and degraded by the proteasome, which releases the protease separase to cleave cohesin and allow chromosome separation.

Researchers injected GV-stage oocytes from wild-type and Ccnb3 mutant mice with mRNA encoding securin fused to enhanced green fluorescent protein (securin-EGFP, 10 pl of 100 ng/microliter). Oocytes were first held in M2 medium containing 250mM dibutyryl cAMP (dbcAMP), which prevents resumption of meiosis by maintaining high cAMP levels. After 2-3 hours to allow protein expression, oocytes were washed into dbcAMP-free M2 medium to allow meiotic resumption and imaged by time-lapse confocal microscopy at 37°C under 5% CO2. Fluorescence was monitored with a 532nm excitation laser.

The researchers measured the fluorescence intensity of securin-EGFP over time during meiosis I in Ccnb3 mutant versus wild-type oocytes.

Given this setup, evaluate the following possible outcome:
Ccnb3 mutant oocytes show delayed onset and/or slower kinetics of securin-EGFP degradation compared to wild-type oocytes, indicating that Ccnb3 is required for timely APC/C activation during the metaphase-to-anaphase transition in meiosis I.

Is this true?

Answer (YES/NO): NO